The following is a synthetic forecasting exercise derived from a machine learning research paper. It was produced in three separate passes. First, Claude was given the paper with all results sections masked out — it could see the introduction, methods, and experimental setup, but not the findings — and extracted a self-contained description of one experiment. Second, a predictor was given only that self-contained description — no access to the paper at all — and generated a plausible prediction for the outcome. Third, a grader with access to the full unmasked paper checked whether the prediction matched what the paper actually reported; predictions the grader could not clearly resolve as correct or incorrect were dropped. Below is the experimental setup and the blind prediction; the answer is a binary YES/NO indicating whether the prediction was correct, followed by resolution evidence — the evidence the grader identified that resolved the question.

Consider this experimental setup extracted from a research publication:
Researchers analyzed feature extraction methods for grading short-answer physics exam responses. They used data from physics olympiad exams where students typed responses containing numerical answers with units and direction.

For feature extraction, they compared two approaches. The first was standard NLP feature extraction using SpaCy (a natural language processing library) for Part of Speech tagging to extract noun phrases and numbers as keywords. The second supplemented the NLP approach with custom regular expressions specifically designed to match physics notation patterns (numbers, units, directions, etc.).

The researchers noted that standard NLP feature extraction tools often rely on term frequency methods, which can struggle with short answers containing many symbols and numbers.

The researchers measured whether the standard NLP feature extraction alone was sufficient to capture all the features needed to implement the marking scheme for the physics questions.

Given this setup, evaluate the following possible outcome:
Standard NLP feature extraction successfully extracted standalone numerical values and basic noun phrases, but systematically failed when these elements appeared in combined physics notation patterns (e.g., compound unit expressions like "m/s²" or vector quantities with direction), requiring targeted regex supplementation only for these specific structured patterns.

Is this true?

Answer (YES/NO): NO